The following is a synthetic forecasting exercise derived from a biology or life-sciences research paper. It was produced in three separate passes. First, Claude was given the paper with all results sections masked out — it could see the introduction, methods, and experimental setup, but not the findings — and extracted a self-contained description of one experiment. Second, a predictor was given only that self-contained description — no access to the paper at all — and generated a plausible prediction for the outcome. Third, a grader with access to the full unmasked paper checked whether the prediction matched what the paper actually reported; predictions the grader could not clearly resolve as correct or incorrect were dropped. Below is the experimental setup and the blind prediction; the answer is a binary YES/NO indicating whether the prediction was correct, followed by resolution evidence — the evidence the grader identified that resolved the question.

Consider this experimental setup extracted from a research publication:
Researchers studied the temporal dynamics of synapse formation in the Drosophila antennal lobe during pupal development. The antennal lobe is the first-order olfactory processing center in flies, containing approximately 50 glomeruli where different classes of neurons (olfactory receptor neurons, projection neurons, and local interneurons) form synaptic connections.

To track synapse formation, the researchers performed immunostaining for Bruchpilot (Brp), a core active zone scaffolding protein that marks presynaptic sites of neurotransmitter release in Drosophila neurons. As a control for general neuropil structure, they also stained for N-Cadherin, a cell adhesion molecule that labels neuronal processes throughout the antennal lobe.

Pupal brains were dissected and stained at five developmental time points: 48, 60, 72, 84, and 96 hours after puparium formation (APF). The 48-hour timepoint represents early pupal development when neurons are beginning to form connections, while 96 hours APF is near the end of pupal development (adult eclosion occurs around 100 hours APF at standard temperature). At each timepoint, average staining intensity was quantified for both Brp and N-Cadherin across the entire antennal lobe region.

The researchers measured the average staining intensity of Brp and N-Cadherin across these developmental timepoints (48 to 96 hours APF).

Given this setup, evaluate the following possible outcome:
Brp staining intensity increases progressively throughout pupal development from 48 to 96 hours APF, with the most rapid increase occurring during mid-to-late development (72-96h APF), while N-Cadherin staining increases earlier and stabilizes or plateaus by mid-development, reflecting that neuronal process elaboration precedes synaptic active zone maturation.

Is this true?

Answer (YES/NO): NO